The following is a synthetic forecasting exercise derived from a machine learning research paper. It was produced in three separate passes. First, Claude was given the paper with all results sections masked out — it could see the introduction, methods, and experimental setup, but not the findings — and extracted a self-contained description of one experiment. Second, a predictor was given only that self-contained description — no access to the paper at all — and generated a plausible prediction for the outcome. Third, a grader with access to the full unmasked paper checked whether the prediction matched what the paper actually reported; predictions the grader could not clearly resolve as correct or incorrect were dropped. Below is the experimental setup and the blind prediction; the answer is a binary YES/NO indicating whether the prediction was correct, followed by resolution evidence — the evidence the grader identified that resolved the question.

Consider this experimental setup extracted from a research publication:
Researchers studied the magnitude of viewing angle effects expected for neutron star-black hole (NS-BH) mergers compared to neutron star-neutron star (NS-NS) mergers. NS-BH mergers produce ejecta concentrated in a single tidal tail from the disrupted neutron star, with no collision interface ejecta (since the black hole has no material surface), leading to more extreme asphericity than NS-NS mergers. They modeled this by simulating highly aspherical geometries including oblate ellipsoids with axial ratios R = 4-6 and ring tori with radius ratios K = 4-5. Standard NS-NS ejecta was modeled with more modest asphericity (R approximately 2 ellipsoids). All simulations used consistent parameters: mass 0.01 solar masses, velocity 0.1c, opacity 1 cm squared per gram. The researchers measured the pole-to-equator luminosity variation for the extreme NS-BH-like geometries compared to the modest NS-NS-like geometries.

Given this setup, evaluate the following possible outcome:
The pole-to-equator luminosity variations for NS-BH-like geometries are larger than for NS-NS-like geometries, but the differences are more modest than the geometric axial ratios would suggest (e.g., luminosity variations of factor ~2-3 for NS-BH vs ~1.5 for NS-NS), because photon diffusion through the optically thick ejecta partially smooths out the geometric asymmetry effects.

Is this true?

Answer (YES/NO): NO